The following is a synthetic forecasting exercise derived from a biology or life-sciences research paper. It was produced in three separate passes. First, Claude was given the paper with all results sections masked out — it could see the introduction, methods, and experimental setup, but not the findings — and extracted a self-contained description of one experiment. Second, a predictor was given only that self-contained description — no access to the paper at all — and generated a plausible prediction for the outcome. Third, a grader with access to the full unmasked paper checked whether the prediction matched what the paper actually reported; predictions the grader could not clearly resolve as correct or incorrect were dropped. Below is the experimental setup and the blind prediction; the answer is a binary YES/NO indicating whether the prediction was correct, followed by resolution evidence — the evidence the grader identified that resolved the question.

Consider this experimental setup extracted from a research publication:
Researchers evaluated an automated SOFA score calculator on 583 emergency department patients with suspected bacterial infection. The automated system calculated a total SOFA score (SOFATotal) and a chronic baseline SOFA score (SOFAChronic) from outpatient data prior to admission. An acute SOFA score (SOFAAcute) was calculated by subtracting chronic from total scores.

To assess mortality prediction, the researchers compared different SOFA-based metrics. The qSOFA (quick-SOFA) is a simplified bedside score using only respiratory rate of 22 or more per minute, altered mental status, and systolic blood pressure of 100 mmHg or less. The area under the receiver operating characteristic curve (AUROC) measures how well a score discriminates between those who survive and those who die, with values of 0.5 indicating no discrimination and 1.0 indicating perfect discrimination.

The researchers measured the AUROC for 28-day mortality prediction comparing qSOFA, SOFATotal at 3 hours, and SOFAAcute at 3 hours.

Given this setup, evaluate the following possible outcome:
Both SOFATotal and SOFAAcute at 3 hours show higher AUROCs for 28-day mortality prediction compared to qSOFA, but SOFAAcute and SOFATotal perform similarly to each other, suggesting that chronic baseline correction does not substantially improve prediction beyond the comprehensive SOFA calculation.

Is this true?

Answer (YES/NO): NO